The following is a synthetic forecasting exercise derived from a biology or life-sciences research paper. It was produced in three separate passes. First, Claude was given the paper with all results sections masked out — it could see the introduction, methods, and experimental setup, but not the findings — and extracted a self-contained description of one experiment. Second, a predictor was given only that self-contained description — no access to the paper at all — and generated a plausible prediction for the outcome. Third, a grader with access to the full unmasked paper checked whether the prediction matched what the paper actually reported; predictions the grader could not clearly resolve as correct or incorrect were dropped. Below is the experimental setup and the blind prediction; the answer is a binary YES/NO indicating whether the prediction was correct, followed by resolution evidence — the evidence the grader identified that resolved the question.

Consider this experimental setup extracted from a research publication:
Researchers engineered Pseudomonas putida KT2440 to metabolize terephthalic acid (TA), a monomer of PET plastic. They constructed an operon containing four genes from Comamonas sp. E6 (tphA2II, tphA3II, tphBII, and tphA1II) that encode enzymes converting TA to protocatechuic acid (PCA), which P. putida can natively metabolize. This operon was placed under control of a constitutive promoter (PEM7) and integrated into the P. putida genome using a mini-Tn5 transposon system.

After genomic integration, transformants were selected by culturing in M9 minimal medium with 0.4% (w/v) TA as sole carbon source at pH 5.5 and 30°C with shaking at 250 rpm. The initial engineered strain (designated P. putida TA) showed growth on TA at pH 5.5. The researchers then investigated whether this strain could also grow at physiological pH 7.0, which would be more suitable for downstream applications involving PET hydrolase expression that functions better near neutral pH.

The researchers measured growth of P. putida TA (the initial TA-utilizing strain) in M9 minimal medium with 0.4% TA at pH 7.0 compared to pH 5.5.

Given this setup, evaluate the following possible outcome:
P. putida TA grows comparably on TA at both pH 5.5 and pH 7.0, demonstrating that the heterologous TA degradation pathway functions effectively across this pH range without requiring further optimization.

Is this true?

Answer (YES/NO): NO